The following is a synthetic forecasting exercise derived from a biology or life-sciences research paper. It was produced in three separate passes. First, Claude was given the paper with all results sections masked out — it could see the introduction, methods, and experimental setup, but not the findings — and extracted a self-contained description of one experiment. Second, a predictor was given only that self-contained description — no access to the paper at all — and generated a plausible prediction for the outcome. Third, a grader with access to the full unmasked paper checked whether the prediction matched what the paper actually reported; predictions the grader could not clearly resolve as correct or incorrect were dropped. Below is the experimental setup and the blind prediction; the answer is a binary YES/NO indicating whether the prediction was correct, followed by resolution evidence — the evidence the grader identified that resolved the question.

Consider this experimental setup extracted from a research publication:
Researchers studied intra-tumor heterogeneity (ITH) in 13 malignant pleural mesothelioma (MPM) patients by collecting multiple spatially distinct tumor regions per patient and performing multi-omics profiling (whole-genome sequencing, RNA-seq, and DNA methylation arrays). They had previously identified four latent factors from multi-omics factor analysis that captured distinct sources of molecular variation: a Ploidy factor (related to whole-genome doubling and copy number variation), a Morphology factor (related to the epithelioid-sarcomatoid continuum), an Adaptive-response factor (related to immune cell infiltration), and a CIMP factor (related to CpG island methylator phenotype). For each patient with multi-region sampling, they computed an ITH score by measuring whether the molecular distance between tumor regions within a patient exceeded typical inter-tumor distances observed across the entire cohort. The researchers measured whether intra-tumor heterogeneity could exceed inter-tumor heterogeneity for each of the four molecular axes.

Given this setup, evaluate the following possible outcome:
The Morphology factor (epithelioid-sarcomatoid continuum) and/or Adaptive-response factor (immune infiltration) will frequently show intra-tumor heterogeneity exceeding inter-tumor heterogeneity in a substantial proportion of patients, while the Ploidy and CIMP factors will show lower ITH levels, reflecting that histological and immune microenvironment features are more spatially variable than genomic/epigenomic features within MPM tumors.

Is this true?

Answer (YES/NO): NO